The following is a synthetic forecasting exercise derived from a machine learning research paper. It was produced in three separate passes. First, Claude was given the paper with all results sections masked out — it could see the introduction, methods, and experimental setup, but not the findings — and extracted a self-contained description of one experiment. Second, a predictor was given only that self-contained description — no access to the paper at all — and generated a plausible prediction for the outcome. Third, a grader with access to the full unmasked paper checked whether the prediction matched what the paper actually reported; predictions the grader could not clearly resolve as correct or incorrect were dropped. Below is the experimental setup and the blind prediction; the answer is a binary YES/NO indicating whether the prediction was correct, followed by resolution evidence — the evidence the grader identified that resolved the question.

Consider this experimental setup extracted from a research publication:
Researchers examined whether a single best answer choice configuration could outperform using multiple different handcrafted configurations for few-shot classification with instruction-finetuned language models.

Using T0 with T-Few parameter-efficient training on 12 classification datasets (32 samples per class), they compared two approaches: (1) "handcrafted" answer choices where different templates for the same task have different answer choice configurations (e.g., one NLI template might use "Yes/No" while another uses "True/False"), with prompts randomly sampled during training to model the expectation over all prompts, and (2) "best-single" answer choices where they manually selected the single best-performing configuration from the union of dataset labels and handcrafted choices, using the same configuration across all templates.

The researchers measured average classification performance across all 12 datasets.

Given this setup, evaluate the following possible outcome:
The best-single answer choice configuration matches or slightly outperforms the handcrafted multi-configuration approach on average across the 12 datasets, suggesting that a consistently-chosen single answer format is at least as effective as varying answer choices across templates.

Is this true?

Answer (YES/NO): YES